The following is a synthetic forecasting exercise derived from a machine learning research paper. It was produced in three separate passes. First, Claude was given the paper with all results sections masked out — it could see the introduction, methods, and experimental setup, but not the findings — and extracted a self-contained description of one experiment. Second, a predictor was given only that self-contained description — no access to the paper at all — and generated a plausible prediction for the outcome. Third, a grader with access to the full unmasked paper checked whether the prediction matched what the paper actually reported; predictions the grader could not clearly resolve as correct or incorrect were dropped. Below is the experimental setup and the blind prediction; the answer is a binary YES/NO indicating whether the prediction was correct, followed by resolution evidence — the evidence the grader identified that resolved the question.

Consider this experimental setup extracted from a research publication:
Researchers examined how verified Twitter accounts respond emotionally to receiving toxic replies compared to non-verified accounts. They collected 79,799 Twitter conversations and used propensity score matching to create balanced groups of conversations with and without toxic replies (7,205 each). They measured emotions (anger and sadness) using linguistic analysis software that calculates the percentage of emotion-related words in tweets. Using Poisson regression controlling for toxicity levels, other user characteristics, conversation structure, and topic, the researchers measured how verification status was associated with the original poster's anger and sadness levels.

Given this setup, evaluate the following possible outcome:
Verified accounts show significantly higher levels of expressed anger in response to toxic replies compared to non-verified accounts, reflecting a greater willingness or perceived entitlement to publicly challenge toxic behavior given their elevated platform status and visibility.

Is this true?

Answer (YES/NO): YES